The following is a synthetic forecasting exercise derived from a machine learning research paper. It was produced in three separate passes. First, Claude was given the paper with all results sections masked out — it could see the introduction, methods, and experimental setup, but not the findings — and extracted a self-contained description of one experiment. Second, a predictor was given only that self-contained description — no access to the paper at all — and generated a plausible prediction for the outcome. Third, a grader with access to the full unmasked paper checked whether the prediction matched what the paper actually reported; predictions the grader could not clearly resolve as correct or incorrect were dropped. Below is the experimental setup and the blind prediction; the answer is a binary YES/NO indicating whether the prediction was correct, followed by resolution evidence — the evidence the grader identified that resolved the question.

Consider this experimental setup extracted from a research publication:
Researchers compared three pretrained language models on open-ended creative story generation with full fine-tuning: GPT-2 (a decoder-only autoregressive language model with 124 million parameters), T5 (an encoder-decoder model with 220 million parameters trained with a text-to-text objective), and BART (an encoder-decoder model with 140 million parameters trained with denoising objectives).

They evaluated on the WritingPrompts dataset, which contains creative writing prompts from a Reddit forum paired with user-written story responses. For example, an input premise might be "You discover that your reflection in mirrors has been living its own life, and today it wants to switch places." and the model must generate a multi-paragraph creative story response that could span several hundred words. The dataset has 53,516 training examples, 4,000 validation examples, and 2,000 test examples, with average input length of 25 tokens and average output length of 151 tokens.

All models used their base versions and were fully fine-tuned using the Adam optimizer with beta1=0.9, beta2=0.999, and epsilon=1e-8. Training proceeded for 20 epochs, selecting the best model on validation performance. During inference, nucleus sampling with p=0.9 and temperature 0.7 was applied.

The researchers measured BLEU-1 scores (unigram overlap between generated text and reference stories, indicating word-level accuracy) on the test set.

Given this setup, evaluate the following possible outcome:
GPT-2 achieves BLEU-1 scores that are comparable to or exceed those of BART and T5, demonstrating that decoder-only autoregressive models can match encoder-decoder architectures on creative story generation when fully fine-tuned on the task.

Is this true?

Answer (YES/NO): NO